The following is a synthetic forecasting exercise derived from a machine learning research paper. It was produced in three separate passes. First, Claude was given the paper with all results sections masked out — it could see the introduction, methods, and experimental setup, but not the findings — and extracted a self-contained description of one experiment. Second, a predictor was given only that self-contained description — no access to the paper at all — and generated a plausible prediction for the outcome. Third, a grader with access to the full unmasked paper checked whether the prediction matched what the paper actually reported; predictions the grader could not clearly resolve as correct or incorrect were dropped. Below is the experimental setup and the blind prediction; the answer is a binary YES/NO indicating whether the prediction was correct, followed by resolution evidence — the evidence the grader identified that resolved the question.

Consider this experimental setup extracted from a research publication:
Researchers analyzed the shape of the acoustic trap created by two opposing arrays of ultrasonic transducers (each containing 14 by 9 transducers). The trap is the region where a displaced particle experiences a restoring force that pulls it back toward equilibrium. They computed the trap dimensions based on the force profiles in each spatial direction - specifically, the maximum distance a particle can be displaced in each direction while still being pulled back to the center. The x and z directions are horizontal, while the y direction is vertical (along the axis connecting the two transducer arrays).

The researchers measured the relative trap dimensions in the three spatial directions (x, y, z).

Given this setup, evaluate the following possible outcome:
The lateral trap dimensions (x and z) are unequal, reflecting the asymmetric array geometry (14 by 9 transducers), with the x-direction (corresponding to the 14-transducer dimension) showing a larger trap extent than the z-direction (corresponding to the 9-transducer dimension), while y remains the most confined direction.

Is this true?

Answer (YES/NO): NO